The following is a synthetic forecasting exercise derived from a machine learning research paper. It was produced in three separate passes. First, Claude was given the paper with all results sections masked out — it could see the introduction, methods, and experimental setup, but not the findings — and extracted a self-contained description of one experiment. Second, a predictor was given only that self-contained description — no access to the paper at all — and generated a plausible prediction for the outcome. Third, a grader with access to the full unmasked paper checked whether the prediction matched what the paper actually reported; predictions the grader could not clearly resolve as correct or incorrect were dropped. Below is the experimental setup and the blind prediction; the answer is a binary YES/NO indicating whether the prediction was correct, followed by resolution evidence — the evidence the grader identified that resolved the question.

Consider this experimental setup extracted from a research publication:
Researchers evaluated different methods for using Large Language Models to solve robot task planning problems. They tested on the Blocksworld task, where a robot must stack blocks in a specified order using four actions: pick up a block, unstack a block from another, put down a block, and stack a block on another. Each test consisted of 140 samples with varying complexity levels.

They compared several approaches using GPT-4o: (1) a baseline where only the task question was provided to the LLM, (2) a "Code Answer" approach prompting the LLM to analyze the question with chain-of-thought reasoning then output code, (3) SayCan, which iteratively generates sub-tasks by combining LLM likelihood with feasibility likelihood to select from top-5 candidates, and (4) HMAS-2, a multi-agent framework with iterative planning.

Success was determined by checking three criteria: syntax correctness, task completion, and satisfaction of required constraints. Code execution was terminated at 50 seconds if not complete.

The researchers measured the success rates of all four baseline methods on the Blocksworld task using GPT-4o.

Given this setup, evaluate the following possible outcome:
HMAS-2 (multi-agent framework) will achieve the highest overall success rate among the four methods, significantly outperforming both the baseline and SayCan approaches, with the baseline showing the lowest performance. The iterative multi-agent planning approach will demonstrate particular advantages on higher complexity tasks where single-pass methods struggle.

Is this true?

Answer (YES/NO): NO